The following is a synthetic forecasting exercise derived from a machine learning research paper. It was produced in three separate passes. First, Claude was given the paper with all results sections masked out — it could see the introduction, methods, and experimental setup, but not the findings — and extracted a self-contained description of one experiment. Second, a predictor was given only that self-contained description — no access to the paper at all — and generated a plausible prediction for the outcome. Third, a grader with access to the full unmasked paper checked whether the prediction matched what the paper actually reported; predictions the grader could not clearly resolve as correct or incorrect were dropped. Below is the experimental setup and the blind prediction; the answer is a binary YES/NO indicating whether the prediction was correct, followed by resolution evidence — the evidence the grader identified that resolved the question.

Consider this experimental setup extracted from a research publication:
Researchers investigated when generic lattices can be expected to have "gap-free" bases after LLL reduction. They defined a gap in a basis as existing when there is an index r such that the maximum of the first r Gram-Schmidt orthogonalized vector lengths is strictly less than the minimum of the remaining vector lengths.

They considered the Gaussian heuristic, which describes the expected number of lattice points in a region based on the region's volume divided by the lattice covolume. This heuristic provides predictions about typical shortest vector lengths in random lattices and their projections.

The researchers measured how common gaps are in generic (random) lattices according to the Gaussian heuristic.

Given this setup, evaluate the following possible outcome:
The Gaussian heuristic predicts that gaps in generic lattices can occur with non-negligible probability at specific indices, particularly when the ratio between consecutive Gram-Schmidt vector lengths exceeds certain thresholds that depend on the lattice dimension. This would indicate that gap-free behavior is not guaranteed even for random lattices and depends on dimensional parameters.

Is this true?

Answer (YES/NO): NO